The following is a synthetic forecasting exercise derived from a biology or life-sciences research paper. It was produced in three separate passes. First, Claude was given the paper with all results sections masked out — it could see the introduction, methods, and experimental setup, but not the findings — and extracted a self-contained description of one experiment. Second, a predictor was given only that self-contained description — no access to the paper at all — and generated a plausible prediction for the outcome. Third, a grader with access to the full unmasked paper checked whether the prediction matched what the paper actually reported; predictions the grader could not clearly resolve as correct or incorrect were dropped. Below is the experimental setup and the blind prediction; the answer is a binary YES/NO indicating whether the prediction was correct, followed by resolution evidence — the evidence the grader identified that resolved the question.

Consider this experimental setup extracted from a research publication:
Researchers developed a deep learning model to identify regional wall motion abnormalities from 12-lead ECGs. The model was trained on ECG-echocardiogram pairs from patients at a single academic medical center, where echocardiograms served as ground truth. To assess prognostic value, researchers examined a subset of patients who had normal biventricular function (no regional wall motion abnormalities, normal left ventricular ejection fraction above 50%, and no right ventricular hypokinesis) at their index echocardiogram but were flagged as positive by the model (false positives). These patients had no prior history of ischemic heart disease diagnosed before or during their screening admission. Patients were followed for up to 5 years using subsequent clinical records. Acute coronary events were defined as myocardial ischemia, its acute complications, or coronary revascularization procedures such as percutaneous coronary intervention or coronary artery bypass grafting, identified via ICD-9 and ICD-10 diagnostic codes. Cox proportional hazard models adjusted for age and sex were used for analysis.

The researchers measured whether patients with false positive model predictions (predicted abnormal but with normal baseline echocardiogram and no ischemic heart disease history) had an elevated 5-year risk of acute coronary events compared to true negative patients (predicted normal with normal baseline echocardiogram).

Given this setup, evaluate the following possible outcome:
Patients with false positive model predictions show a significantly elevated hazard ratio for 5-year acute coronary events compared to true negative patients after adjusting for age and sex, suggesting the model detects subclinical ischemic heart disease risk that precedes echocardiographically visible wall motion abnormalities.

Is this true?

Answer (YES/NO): YES